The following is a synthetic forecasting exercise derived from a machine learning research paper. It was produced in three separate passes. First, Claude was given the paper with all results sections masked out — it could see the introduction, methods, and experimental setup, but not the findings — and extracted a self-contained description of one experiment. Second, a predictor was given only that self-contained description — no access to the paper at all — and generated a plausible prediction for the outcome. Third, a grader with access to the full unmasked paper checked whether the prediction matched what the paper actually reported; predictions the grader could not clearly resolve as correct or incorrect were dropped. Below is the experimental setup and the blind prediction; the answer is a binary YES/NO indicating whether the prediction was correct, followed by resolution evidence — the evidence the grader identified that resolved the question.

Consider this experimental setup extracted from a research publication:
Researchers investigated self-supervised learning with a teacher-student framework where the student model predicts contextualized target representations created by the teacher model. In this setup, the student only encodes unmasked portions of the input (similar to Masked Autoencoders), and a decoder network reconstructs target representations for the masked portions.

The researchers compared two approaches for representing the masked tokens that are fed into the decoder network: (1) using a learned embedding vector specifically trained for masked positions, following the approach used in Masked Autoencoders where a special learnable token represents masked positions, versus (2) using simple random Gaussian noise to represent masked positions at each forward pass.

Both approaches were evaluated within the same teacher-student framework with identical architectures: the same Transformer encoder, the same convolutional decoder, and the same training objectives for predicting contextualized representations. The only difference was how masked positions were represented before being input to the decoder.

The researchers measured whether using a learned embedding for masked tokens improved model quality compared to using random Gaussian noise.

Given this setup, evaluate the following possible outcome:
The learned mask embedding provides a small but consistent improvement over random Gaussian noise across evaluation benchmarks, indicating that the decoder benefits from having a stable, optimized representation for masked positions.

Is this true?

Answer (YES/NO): NO